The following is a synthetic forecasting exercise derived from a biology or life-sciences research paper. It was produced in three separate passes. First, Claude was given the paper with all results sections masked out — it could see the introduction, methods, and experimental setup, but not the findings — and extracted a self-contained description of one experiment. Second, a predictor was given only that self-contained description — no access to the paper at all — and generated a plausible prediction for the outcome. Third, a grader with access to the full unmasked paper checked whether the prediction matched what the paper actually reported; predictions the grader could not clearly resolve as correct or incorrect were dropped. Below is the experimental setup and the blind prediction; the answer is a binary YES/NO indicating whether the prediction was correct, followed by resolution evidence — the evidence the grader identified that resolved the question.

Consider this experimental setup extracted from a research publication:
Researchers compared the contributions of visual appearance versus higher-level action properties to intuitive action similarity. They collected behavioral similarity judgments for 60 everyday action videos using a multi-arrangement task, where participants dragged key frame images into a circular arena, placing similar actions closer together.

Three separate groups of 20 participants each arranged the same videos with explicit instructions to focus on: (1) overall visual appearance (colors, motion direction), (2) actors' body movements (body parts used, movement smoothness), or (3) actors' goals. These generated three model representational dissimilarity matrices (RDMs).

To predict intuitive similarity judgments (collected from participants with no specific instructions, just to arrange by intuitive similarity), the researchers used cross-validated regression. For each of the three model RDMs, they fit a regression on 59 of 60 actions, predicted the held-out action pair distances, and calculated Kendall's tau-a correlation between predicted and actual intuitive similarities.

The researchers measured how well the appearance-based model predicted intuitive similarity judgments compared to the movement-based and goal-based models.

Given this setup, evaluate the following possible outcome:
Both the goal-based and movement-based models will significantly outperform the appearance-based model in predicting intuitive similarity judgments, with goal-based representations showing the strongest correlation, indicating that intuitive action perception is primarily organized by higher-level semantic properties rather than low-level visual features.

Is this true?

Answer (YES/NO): NO